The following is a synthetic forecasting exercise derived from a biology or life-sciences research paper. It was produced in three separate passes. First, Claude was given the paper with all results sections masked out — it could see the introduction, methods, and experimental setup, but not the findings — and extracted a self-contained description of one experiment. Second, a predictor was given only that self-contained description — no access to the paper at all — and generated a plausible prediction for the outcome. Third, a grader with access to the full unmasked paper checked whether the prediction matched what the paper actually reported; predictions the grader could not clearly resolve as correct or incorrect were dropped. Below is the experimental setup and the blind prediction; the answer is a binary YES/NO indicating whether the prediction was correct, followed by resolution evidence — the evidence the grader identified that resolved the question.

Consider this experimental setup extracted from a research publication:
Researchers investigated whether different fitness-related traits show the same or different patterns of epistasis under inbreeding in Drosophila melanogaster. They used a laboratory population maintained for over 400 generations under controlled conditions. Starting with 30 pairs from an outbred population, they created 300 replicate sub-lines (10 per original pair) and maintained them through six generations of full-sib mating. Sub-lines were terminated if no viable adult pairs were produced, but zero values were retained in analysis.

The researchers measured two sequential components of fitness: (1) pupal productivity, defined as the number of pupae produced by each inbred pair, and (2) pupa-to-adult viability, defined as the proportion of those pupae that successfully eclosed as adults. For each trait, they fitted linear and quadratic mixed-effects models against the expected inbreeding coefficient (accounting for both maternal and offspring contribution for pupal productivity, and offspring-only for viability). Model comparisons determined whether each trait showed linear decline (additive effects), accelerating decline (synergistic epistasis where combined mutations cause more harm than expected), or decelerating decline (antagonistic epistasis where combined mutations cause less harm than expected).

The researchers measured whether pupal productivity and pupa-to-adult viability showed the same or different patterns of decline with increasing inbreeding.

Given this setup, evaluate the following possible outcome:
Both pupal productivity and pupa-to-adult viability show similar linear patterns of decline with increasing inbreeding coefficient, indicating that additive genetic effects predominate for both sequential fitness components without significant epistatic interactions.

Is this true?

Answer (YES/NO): NO